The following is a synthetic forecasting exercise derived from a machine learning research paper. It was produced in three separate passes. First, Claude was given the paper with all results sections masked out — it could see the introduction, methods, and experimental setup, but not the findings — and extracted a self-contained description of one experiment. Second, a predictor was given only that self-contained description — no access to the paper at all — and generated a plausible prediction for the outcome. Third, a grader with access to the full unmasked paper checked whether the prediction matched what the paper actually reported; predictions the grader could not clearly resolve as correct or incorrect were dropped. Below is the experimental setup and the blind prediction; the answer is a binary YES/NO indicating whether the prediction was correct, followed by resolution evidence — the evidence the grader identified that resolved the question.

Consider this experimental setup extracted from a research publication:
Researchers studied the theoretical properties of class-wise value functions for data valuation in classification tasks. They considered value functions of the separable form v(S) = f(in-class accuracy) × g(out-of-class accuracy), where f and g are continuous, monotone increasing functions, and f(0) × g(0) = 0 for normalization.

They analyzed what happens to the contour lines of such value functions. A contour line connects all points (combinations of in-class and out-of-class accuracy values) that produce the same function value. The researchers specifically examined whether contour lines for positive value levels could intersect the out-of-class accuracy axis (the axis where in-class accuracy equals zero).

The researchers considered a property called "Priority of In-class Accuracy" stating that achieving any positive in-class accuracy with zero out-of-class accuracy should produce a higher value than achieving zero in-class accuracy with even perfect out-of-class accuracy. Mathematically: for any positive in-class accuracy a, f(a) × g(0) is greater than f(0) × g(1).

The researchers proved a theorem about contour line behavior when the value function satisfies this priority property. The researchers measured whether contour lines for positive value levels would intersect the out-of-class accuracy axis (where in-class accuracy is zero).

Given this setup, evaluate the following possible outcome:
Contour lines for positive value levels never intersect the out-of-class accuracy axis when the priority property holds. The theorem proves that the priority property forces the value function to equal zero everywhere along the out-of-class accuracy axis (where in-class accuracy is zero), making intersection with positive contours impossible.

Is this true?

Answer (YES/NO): YES